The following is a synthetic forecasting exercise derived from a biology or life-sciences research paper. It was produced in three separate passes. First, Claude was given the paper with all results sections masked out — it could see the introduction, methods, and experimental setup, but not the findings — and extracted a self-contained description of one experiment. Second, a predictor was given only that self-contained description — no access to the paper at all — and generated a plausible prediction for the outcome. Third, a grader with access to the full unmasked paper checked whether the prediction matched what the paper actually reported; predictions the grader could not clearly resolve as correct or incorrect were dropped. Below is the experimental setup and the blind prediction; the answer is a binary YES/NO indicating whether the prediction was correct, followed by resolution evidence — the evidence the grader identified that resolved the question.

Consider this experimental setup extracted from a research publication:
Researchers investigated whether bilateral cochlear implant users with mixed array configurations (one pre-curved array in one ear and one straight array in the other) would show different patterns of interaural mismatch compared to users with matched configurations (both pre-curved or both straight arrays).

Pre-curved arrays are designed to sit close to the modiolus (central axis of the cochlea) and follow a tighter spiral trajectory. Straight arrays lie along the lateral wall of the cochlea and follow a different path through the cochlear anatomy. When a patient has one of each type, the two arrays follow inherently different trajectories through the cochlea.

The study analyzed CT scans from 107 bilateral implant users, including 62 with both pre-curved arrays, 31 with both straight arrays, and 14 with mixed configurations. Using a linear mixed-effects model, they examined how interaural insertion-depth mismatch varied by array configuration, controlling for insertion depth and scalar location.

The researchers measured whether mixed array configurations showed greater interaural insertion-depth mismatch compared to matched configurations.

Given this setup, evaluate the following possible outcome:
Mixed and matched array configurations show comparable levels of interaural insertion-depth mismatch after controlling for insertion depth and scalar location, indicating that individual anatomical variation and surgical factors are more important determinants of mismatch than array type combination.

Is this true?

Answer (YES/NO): NO